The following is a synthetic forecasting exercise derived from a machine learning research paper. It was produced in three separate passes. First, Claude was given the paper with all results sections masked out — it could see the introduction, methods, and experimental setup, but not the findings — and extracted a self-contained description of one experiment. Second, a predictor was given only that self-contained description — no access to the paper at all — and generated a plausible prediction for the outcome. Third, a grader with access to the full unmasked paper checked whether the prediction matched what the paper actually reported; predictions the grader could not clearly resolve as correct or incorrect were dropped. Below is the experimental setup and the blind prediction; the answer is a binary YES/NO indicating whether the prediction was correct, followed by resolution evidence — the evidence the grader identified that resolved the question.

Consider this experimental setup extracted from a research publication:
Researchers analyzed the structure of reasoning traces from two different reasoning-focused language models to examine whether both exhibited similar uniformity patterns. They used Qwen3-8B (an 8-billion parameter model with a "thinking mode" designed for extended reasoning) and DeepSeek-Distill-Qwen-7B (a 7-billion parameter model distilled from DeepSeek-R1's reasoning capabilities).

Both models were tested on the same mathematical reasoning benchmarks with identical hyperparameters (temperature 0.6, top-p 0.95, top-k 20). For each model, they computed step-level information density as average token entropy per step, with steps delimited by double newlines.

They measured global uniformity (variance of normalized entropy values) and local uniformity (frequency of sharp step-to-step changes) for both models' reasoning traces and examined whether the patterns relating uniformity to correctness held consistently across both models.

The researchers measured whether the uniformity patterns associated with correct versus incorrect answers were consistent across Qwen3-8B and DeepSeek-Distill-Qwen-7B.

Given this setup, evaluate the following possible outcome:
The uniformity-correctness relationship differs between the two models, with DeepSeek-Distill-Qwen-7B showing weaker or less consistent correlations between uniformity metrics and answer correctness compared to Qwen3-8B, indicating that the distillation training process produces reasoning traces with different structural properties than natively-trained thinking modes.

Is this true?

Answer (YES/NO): NO